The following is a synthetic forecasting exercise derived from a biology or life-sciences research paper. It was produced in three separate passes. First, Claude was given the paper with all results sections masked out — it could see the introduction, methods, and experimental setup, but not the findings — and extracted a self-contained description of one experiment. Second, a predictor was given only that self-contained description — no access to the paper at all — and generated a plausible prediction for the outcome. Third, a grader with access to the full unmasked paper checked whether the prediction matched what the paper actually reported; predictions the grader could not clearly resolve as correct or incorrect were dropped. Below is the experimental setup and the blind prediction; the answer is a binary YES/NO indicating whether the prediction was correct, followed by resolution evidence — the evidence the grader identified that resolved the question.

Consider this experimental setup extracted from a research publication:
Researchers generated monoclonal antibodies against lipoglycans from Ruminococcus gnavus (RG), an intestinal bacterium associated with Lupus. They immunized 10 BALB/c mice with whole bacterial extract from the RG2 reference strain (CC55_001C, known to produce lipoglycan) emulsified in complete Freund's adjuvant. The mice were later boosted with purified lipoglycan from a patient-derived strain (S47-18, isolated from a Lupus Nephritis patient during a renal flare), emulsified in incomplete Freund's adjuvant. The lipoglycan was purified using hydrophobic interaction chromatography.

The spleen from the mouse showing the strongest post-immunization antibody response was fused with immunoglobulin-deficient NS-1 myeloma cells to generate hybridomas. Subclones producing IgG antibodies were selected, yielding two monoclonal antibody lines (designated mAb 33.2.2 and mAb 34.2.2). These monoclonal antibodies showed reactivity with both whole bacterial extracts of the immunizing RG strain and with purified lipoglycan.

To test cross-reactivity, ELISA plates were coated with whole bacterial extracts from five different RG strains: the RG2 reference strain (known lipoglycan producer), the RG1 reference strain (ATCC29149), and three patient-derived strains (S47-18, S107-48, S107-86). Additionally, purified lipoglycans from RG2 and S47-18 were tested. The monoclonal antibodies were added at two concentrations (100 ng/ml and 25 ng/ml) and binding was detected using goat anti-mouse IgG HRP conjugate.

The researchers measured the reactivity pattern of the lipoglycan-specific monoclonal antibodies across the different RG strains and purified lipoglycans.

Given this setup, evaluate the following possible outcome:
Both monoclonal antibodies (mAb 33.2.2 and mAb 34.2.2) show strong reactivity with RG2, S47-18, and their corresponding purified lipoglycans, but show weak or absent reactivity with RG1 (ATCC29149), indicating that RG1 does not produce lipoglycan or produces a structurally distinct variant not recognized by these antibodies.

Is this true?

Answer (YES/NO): YES